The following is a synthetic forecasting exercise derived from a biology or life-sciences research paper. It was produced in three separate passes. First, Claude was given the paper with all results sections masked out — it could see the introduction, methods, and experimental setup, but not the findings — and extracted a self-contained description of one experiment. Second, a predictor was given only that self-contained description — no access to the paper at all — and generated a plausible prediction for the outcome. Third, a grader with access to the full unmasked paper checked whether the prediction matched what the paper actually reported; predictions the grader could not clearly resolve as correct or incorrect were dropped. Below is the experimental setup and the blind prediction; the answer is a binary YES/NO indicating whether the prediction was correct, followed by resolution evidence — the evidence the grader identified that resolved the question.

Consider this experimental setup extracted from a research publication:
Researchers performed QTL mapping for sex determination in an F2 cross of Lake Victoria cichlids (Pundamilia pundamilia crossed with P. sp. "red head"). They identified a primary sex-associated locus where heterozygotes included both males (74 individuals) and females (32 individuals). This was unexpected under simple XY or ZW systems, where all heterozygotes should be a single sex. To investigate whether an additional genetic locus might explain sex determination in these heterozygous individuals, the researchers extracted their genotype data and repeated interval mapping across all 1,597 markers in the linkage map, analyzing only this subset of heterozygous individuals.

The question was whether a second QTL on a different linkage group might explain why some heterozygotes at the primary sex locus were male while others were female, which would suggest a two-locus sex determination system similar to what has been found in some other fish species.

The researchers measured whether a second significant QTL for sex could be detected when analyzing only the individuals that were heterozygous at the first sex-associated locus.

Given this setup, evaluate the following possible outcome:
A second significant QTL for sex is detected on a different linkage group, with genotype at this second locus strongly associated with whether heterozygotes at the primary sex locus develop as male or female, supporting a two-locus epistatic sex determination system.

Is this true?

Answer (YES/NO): NO